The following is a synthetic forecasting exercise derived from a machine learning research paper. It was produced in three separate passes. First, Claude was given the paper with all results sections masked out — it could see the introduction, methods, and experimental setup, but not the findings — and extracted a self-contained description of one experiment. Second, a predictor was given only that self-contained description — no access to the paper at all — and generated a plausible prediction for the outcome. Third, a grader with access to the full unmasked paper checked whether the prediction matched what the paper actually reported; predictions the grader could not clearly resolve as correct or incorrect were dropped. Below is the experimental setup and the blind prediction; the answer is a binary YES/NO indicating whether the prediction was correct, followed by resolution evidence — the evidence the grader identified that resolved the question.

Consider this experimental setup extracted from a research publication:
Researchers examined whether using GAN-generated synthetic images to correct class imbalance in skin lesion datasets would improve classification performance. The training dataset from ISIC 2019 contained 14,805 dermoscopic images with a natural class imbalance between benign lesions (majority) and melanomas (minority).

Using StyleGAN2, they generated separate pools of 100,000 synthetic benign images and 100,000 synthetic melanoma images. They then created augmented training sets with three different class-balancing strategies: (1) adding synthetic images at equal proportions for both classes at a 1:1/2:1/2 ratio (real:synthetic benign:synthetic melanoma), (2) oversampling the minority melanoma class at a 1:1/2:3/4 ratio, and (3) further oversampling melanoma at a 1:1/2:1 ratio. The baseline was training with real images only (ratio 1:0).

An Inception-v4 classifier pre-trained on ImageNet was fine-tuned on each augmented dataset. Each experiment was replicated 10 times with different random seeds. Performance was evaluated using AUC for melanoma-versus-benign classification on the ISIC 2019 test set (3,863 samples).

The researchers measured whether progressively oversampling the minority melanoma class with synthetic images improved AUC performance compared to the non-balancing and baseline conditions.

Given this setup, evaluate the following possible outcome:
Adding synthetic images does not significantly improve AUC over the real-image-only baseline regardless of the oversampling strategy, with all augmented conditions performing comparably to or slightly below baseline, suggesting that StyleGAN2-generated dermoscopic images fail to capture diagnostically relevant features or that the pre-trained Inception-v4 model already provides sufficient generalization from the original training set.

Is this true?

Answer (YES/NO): YES